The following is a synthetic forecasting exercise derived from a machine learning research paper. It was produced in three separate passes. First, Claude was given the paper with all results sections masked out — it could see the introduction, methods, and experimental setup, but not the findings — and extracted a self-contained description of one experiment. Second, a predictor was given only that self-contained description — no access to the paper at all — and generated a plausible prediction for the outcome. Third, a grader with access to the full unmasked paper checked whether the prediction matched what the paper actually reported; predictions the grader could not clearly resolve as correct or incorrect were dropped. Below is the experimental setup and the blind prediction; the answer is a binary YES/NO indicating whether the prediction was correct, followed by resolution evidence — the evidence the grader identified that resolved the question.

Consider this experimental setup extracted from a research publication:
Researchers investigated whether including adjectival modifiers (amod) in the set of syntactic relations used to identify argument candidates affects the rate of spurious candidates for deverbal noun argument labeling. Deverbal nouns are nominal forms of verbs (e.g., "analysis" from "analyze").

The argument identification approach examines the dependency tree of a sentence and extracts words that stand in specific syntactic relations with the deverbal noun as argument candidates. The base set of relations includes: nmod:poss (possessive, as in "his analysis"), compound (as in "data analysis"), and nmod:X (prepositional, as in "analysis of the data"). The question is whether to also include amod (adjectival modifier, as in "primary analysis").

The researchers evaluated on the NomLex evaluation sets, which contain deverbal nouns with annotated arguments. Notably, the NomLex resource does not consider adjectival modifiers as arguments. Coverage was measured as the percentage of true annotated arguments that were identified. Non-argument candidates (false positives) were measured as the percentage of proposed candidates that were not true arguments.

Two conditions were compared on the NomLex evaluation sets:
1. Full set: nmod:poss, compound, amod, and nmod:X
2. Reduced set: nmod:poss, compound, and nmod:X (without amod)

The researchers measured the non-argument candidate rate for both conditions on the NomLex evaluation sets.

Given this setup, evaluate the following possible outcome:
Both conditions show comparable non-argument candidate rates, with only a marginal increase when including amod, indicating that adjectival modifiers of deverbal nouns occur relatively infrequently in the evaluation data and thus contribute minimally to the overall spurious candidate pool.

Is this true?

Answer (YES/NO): NO